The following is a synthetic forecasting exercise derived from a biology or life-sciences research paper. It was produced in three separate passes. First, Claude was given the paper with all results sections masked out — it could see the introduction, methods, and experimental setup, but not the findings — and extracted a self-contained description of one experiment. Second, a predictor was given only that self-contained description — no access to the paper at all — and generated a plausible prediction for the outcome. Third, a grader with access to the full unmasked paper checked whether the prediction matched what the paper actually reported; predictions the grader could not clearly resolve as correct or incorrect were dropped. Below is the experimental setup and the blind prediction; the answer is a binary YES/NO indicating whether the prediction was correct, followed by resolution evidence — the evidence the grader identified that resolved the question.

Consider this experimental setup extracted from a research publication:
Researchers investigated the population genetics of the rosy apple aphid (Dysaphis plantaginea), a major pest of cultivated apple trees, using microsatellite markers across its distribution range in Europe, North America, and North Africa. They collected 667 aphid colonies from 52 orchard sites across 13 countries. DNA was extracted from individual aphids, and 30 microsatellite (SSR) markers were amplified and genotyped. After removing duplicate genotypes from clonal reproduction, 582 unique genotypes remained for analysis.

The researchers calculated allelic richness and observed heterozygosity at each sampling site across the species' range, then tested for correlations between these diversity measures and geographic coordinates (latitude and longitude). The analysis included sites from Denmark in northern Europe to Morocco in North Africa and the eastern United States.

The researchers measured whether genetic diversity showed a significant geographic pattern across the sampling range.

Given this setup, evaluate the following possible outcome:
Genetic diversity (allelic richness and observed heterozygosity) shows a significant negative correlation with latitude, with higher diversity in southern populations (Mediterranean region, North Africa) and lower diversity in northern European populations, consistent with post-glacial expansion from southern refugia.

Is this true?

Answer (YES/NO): NO